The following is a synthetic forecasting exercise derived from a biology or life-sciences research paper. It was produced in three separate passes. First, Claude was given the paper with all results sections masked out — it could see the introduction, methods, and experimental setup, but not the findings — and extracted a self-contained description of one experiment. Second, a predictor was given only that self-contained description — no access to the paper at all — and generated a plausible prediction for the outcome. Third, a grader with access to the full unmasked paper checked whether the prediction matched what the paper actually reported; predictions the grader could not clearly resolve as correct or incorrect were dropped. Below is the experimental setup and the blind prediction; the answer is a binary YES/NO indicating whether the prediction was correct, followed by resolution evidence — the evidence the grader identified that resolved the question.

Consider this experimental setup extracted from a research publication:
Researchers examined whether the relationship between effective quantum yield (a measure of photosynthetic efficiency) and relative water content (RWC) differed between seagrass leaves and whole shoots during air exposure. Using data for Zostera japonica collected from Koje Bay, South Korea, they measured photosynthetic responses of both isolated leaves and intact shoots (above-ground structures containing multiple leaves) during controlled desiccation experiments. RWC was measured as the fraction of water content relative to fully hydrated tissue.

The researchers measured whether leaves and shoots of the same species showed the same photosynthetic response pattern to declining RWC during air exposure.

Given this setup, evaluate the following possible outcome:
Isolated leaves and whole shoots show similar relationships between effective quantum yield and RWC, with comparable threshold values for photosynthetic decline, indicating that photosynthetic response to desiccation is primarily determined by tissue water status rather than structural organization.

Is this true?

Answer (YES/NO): NO